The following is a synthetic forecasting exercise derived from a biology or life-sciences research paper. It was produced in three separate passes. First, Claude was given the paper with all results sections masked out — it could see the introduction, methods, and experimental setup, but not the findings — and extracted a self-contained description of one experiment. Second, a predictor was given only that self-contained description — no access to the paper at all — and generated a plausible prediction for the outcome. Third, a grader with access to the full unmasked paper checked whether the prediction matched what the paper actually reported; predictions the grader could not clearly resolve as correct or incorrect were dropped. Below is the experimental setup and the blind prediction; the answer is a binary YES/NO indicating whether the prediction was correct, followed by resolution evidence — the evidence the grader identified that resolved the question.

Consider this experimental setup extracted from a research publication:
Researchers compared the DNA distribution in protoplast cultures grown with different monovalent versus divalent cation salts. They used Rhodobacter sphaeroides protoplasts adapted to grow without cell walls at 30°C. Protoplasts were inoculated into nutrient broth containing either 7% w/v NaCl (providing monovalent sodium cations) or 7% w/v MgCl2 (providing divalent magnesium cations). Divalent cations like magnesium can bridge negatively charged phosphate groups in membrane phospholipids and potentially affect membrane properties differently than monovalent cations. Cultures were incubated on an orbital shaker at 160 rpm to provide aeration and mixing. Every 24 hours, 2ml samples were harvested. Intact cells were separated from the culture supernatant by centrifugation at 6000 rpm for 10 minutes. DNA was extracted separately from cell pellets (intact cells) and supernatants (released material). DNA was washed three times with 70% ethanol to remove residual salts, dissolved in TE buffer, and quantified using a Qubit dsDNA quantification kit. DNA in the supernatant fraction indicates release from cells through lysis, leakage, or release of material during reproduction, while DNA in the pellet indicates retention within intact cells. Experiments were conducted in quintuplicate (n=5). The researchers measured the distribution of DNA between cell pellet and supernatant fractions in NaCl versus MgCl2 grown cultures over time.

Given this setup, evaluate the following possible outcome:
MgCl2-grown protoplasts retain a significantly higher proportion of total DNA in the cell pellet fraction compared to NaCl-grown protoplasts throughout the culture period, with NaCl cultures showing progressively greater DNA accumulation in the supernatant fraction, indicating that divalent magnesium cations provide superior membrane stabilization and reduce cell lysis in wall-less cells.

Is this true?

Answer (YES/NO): NO